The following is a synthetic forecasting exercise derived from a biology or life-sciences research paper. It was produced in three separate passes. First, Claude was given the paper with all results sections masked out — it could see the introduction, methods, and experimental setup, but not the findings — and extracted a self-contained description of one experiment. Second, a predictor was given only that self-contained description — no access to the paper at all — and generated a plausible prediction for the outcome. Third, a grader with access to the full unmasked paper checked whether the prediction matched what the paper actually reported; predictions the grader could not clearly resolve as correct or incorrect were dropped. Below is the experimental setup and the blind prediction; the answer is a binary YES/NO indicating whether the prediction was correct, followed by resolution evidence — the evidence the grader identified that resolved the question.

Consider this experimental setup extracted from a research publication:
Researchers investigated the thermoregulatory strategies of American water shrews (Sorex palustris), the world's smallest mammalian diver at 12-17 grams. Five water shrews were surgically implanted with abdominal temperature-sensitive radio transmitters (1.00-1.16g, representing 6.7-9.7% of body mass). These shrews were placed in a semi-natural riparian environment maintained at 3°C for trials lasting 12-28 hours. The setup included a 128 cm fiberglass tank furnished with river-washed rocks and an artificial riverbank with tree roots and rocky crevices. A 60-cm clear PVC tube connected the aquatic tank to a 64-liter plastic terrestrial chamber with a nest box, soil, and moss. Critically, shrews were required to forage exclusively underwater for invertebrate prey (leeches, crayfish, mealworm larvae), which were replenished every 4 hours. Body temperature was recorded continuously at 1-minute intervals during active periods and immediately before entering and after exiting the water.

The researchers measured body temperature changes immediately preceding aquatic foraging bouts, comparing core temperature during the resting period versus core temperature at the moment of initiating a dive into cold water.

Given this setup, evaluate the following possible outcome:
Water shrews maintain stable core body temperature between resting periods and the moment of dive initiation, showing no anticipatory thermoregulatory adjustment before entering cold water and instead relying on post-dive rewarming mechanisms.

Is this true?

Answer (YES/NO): NO